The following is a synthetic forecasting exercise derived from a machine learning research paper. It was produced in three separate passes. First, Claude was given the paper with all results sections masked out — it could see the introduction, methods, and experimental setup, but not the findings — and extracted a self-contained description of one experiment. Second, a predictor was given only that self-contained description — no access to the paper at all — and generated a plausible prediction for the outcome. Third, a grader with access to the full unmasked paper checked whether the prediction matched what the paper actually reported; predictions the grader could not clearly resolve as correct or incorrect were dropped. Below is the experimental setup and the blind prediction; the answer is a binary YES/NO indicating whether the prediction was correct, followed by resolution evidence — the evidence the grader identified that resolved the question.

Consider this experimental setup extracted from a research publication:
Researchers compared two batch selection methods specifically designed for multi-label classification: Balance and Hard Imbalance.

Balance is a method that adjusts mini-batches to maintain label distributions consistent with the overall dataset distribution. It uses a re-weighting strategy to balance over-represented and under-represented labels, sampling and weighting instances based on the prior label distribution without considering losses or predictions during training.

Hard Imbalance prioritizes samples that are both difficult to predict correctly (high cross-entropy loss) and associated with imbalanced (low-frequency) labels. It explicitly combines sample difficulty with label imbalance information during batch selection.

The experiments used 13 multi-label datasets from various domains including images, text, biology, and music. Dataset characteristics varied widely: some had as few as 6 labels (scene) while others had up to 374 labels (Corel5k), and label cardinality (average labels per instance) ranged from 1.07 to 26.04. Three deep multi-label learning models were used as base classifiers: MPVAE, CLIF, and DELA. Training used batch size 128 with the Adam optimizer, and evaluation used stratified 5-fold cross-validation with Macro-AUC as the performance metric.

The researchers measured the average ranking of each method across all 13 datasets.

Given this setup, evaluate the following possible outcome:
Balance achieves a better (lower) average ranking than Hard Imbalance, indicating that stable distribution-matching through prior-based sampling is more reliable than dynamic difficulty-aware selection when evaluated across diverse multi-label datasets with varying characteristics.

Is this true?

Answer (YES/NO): NO